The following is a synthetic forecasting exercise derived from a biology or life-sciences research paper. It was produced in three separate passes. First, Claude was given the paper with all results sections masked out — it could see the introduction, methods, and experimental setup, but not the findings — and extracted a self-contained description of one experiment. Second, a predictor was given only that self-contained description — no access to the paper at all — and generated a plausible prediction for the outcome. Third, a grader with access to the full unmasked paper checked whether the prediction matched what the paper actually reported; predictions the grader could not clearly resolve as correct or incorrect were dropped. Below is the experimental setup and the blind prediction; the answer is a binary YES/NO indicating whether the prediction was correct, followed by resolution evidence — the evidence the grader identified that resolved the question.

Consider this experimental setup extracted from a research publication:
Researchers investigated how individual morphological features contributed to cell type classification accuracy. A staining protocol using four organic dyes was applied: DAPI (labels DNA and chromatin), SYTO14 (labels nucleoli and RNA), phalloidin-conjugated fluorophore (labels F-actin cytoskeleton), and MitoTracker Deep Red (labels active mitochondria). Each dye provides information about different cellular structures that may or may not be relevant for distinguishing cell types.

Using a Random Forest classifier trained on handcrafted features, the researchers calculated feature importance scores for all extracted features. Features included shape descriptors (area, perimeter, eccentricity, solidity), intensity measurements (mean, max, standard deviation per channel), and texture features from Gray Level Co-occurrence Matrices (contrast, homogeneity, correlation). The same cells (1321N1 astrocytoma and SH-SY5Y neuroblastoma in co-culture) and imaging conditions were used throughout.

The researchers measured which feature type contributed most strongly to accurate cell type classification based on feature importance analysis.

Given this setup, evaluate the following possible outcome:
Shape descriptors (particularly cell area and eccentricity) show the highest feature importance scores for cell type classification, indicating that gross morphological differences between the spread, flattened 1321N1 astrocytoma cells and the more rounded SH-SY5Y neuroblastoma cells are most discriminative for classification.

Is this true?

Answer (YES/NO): NO